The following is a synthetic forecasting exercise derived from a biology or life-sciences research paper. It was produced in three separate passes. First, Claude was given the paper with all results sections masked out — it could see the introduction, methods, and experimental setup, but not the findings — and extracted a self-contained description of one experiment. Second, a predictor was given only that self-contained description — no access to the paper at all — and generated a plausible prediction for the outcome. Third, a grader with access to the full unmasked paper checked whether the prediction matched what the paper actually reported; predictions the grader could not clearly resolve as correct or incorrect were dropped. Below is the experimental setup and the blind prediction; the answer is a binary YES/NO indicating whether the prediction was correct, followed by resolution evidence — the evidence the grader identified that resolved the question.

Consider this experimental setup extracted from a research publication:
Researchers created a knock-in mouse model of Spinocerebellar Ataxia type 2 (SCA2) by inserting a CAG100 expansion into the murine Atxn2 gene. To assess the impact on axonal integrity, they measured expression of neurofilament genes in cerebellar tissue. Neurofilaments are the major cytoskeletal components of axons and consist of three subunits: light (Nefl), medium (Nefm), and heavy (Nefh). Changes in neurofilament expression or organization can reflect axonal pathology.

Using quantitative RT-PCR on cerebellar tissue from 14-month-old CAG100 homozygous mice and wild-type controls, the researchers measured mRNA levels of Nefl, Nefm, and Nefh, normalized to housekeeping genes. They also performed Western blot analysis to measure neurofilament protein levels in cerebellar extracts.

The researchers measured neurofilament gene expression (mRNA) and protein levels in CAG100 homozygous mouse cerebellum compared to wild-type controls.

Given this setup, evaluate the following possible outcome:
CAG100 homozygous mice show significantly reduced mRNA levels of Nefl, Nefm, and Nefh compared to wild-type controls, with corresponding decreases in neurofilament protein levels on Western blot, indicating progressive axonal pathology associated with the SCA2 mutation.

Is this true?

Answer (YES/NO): NO